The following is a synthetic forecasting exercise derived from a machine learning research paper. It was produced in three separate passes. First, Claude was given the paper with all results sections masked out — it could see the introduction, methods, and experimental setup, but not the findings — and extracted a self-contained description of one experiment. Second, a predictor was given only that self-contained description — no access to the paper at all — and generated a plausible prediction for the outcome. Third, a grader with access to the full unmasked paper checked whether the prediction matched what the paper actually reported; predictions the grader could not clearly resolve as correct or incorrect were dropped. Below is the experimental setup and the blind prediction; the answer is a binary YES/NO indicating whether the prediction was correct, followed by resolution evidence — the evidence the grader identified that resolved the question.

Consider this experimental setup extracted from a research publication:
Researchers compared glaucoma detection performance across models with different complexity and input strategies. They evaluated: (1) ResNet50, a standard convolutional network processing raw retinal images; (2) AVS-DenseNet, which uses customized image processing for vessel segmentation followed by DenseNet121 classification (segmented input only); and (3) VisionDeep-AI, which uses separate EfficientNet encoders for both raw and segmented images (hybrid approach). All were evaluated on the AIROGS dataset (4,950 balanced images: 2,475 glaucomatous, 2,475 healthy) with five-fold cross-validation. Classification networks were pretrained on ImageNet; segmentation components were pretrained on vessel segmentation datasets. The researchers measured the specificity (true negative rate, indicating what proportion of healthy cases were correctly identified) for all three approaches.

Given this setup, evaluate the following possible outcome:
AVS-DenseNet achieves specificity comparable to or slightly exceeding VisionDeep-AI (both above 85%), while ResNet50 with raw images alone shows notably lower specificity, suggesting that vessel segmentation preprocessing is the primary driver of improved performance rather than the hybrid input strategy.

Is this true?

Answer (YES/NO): NO